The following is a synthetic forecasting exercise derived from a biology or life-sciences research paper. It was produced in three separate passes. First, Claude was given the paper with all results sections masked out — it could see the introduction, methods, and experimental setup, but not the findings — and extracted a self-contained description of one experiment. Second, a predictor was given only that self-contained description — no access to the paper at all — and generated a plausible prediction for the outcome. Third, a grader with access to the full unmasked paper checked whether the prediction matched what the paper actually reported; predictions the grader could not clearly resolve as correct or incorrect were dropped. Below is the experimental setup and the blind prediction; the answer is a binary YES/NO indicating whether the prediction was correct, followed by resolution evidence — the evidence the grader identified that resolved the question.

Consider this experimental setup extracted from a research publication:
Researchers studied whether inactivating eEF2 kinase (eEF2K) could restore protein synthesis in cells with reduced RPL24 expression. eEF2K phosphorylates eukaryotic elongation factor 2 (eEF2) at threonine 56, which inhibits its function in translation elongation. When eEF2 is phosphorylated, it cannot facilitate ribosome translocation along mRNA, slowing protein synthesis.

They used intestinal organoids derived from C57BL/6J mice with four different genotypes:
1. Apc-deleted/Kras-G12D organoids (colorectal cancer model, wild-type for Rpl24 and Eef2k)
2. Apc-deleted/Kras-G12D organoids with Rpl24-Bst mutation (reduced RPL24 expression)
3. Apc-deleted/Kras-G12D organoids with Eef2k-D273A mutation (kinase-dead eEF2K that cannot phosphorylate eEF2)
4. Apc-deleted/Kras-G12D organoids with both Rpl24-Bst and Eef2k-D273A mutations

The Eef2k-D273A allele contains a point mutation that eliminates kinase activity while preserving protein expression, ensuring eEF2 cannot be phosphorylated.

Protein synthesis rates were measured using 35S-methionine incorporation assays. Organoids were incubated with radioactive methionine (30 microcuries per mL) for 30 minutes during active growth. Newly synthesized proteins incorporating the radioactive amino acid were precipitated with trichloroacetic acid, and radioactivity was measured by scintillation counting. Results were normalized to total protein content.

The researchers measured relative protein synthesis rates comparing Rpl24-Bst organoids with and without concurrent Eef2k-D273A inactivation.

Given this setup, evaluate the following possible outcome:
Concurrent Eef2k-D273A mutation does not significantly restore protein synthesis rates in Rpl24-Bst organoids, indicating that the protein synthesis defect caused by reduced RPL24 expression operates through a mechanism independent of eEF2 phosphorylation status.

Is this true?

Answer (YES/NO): NO